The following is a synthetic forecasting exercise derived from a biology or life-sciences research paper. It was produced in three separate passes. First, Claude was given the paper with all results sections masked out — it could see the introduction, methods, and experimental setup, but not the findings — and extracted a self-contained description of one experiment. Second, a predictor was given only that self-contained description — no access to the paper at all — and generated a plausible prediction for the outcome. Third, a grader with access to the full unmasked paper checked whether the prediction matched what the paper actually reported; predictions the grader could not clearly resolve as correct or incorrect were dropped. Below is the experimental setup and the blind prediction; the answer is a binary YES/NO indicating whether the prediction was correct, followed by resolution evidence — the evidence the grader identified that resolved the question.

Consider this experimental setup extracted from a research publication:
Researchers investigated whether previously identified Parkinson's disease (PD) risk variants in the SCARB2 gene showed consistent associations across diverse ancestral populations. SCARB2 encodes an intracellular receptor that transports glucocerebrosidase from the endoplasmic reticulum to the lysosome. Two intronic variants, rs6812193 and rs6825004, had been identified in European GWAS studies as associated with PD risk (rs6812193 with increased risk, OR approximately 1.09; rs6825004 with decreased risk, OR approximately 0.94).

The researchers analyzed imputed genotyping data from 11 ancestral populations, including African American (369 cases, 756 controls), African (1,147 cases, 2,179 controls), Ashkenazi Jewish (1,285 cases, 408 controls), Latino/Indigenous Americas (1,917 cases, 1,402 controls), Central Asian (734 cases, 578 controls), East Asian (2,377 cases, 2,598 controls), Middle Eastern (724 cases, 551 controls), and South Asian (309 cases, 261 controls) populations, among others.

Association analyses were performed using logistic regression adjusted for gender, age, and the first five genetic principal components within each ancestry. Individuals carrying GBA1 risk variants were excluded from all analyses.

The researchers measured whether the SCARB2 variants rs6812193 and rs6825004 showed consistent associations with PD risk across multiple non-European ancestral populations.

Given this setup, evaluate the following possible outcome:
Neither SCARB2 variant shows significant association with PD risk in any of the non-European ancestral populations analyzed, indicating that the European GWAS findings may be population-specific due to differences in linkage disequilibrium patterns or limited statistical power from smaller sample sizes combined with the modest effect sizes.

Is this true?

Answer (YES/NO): NO